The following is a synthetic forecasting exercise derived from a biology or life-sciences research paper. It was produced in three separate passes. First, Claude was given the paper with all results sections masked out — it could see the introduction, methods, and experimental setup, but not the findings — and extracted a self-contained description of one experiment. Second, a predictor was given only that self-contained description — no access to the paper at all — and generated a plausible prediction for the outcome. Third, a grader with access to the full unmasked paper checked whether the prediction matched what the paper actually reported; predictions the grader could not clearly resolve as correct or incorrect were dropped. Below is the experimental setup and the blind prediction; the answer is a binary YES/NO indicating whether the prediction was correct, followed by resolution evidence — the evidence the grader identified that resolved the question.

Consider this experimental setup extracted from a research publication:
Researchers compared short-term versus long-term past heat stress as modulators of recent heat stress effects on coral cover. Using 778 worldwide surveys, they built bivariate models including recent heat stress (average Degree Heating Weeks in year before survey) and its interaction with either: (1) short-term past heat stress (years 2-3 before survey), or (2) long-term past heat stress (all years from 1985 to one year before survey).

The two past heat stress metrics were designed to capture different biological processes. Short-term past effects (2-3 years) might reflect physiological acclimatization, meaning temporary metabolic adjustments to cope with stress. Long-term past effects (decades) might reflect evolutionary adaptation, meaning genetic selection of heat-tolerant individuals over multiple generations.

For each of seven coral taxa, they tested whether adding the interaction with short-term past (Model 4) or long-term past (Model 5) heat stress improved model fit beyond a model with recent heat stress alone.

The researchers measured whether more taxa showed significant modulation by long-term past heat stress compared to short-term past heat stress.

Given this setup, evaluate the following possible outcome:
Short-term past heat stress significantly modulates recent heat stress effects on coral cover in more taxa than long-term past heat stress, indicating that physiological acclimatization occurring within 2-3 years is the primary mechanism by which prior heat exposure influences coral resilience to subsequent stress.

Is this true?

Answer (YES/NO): NO